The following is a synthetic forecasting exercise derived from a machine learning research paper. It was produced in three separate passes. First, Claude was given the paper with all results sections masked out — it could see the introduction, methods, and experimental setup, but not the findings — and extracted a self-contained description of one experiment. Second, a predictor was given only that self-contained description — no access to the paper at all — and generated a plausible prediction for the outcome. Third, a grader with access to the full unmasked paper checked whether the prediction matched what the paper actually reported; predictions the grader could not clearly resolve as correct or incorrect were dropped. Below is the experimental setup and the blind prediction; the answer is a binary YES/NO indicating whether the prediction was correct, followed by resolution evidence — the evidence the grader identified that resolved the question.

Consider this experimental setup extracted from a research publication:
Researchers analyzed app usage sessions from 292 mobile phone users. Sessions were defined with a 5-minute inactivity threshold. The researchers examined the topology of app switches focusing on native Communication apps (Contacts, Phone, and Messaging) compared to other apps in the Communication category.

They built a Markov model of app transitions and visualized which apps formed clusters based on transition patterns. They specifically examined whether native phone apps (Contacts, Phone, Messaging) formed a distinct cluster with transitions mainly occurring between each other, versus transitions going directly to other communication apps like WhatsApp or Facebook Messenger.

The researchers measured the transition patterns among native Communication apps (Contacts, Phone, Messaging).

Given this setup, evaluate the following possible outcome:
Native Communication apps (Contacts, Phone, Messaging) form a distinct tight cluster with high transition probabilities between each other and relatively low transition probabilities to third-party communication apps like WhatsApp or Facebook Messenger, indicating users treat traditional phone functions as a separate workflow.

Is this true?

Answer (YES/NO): YES